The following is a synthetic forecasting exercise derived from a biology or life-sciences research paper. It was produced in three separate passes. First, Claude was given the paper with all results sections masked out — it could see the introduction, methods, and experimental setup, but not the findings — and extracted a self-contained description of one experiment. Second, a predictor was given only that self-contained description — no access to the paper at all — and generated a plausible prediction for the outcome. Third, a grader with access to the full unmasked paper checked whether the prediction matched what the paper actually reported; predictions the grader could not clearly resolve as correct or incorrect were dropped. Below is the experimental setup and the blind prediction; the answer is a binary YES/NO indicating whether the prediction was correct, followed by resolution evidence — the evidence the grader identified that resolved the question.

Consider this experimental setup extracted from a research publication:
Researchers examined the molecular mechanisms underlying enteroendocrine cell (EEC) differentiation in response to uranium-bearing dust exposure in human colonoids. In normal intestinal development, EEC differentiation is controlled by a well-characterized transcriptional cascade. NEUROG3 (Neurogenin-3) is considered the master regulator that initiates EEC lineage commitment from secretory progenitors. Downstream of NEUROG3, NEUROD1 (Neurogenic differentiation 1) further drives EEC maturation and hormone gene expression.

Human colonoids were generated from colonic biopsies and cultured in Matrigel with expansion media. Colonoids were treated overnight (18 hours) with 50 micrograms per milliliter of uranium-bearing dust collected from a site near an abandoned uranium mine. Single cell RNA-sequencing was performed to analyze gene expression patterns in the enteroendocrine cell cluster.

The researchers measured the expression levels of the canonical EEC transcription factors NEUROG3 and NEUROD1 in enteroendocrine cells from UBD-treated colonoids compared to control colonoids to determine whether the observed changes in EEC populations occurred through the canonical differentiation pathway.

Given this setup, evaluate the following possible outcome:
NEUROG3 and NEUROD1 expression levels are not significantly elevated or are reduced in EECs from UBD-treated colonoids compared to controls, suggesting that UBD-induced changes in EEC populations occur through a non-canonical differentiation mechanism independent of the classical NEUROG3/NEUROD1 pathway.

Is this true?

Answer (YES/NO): YES